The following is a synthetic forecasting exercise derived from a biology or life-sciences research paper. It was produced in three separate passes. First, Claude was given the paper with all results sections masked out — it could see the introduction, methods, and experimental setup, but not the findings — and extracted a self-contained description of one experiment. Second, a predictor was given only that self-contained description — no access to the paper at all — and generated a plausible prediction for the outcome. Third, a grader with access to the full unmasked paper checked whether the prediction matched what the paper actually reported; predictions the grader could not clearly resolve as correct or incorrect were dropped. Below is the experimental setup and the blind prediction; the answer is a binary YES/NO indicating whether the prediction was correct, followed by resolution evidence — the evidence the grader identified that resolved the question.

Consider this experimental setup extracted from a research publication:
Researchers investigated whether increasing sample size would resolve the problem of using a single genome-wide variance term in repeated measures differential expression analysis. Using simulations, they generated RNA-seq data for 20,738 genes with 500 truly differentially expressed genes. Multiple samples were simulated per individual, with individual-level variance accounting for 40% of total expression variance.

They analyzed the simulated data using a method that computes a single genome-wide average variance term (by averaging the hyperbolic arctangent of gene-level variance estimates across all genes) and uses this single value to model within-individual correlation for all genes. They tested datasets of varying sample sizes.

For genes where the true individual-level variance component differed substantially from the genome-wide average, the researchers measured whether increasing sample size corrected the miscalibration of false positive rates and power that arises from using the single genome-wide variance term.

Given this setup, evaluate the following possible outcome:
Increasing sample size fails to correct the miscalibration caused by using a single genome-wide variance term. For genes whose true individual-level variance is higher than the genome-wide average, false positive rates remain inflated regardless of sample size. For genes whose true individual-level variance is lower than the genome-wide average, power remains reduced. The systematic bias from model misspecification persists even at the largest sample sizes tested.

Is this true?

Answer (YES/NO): YES